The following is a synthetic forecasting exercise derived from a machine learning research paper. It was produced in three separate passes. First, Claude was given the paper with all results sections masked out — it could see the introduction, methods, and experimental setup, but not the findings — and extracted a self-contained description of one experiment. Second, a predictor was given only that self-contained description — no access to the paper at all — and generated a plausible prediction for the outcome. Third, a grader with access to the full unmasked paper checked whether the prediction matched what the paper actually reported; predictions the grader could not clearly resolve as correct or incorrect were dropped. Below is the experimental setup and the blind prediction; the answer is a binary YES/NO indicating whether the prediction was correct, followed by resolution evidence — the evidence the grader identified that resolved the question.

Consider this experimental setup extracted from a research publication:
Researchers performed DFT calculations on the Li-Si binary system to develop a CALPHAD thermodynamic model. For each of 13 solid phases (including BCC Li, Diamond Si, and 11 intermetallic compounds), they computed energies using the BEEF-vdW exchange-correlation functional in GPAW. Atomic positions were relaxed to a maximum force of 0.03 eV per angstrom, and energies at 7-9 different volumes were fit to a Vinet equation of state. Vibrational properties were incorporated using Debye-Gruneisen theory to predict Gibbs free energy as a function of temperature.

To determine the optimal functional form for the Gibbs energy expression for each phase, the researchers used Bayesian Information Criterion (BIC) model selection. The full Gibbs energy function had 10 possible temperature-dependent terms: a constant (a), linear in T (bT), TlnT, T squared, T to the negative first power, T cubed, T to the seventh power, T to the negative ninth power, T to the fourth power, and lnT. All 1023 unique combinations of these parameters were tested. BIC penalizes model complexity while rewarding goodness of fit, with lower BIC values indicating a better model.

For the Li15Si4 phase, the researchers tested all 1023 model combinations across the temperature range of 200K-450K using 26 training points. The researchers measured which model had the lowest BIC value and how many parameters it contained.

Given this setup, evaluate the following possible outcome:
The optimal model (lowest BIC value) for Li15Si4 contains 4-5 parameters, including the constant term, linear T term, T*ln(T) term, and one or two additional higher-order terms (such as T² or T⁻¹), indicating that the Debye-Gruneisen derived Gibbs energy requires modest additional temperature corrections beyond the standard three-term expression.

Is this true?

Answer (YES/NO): NO